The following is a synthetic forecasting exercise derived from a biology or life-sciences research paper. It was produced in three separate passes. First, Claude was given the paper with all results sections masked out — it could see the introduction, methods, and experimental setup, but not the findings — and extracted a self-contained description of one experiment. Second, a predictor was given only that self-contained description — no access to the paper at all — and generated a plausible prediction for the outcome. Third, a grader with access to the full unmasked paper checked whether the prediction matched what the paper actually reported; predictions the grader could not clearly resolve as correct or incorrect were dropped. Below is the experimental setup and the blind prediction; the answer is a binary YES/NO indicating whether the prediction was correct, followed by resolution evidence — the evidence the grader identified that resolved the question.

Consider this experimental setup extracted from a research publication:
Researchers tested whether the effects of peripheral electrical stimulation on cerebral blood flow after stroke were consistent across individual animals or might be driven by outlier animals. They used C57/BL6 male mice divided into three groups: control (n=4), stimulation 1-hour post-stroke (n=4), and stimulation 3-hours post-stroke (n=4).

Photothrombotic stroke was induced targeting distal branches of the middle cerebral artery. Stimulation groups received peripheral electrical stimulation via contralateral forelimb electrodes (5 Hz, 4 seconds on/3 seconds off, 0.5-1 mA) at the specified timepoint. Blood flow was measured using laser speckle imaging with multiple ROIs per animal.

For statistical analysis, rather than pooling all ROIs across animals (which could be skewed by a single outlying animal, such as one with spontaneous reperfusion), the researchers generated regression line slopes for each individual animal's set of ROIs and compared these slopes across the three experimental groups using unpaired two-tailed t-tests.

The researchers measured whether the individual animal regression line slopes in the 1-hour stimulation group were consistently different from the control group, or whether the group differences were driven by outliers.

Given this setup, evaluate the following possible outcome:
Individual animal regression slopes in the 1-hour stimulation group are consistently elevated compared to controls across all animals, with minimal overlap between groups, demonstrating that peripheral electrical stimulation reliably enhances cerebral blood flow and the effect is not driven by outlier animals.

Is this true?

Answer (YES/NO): YES